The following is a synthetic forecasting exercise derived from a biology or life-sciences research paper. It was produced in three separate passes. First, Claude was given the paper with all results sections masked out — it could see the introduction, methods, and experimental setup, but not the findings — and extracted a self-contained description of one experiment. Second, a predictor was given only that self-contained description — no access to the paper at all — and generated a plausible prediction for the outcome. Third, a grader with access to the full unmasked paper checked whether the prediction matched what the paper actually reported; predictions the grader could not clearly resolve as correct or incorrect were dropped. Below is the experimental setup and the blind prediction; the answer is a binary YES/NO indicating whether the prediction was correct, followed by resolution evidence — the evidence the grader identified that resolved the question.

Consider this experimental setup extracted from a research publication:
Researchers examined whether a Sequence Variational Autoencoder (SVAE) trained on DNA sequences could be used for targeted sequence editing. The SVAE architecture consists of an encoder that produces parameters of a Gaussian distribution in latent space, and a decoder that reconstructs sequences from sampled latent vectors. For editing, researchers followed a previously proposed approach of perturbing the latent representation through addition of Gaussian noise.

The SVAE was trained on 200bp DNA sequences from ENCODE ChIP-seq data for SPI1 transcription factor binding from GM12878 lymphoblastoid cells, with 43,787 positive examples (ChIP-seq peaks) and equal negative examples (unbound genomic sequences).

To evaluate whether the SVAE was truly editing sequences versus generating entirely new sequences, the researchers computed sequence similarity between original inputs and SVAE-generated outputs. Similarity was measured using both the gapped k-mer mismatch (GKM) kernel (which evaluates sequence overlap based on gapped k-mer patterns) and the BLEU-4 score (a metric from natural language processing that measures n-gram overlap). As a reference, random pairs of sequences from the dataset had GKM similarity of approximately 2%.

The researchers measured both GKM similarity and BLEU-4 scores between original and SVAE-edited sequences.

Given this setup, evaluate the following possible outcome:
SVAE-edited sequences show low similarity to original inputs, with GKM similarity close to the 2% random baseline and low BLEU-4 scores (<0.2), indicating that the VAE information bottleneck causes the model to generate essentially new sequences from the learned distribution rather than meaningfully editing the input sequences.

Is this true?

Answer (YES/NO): YES